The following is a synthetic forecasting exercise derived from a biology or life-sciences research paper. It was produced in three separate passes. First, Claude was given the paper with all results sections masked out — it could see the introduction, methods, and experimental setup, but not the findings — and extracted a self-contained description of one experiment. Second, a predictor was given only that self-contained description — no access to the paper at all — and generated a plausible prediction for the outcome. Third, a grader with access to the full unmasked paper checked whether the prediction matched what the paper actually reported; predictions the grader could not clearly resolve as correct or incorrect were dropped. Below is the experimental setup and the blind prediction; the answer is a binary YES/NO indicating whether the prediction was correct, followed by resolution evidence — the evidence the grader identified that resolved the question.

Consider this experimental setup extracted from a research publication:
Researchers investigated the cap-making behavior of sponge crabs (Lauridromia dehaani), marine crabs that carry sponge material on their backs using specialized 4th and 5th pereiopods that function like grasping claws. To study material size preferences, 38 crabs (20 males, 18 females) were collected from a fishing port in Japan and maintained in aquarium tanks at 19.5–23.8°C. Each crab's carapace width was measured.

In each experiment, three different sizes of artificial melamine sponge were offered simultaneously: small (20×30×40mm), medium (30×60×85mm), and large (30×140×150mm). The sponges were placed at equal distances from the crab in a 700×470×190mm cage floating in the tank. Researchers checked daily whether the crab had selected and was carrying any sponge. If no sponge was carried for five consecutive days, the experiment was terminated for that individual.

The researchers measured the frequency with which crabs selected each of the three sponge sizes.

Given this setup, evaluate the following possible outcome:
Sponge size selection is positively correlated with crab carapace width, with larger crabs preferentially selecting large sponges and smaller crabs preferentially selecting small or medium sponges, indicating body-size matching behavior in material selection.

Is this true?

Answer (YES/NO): YES